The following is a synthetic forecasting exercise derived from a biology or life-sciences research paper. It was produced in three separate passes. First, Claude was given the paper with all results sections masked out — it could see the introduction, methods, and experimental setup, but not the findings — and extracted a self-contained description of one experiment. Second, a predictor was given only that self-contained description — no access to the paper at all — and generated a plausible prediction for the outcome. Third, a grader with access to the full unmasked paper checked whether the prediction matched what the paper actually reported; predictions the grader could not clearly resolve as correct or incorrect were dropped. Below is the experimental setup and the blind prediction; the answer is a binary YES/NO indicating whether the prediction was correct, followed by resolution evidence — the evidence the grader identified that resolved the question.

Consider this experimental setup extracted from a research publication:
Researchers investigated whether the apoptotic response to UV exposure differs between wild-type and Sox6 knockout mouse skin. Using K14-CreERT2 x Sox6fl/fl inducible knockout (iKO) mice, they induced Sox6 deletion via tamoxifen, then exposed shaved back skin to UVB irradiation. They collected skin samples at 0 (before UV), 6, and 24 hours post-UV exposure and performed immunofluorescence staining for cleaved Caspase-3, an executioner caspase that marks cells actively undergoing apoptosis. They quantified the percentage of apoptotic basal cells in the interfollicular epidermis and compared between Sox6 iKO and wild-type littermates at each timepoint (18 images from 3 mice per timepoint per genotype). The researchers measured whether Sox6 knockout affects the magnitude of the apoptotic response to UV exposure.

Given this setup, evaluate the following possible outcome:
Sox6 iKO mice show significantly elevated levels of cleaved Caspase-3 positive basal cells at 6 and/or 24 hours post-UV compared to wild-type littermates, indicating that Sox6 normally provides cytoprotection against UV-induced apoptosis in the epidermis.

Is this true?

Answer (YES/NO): YES